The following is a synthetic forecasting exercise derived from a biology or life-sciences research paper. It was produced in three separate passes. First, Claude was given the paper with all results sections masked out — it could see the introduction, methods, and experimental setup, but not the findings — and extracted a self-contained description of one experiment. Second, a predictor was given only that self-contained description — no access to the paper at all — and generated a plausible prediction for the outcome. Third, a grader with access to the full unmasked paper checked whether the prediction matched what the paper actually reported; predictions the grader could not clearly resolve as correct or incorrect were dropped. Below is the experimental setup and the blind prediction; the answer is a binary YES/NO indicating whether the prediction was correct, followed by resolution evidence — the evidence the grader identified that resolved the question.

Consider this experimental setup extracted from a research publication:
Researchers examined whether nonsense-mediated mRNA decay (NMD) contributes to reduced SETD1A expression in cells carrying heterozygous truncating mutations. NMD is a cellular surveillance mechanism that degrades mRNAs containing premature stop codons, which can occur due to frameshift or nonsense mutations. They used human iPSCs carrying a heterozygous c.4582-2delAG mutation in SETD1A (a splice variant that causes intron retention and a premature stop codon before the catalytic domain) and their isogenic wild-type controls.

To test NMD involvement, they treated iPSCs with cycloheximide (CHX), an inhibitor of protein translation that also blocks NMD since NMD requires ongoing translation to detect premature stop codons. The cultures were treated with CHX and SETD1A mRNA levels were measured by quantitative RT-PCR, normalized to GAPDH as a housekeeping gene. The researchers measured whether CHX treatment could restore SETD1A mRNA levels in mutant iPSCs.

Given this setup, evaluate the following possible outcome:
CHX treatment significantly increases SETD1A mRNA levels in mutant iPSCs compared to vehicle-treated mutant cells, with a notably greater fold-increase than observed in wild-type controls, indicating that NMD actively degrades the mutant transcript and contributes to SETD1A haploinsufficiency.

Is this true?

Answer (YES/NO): YES